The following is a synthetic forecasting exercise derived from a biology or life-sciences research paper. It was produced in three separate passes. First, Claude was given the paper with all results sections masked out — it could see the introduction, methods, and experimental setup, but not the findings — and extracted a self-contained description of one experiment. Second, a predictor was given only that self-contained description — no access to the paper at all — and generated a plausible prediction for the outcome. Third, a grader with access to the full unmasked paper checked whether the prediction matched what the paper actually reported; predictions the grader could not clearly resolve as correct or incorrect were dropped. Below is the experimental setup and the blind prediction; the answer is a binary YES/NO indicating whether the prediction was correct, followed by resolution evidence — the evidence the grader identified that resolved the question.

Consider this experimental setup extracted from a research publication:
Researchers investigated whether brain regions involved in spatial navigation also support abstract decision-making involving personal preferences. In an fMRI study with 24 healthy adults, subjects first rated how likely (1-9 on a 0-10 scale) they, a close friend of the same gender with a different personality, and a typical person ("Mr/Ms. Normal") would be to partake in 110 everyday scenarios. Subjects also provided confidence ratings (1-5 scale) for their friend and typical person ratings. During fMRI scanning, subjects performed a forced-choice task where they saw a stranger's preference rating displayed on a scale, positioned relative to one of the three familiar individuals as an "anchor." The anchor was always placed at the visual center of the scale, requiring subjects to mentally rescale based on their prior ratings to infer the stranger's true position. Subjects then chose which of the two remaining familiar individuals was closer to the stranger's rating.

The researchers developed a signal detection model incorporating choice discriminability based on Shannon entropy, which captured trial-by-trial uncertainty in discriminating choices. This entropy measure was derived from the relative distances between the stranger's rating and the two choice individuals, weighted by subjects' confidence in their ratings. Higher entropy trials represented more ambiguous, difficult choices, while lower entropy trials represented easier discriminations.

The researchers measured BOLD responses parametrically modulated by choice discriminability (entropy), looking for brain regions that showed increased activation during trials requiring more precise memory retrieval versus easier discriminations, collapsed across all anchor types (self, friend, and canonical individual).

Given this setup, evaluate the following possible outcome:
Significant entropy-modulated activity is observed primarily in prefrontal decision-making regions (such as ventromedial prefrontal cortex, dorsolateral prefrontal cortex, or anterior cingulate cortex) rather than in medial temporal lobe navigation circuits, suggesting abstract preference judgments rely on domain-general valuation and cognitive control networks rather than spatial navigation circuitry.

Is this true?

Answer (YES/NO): NO